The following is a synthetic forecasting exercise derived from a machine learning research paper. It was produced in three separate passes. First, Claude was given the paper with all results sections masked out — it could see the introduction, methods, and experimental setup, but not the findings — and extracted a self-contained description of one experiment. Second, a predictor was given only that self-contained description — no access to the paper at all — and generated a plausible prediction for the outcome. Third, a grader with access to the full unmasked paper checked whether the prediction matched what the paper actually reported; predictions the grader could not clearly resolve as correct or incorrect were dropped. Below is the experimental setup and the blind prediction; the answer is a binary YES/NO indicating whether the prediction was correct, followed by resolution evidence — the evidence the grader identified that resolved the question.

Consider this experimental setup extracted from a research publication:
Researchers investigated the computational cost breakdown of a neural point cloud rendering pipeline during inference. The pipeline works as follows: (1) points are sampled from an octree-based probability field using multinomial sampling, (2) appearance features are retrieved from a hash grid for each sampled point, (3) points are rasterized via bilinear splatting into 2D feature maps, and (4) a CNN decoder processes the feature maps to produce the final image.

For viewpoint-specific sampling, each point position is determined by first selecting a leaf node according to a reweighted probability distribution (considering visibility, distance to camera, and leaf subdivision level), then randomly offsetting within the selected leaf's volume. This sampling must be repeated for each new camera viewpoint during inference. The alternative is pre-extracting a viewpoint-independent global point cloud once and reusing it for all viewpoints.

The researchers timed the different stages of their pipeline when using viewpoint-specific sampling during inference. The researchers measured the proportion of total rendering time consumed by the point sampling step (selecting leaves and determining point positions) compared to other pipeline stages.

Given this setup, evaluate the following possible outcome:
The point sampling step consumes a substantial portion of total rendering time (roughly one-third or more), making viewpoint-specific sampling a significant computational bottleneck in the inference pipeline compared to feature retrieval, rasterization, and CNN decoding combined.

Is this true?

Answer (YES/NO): YES